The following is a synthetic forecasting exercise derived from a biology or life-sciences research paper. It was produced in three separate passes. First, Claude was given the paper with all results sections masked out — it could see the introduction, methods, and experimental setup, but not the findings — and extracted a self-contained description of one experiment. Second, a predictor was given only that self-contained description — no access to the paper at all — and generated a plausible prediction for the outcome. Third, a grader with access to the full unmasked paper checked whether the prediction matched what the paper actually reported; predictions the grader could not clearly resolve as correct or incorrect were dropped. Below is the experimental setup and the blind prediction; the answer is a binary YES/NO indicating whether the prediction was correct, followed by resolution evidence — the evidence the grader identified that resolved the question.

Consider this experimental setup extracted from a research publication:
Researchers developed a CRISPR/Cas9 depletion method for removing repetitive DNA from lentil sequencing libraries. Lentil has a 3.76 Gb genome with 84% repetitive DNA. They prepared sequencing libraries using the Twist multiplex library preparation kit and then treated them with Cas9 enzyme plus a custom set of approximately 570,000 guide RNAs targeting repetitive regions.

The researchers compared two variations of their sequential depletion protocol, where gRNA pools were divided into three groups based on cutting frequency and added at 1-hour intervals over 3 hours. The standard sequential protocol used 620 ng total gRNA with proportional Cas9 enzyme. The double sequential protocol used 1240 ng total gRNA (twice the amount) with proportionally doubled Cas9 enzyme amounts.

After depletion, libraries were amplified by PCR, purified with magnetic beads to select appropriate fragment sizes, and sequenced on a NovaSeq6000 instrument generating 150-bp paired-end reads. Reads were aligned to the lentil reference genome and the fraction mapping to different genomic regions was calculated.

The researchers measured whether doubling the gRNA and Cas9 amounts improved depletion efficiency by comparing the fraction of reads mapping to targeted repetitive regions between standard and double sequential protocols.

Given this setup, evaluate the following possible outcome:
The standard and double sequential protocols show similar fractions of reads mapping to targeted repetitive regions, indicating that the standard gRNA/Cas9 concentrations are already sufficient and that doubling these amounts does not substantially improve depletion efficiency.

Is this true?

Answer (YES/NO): NO